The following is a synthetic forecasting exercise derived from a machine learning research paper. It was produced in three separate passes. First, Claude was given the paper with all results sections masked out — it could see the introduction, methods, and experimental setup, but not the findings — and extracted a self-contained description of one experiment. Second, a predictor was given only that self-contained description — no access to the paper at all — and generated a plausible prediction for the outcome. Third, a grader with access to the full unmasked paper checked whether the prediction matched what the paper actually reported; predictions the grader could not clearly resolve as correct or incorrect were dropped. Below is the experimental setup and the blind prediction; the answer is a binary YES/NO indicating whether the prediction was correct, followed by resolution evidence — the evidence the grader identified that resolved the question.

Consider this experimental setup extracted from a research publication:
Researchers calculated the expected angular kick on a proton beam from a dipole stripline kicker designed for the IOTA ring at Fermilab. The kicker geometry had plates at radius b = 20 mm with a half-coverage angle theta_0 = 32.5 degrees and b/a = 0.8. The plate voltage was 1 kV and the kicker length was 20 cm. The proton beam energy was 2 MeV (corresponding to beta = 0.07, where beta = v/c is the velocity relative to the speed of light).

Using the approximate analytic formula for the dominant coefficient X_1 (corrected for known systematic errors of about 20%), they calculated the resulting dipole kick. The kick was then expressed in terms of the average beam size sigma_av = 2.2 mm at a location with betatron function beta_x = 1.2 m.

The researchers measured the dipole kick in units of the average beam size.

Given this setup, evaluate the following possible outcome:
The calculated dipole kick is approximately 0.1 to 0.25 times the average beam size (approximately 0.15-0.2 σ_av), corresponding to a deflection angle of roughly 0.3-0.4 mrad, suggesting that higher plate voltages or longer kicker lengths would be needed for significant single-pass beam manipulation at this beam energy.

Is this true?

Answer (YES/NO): NO